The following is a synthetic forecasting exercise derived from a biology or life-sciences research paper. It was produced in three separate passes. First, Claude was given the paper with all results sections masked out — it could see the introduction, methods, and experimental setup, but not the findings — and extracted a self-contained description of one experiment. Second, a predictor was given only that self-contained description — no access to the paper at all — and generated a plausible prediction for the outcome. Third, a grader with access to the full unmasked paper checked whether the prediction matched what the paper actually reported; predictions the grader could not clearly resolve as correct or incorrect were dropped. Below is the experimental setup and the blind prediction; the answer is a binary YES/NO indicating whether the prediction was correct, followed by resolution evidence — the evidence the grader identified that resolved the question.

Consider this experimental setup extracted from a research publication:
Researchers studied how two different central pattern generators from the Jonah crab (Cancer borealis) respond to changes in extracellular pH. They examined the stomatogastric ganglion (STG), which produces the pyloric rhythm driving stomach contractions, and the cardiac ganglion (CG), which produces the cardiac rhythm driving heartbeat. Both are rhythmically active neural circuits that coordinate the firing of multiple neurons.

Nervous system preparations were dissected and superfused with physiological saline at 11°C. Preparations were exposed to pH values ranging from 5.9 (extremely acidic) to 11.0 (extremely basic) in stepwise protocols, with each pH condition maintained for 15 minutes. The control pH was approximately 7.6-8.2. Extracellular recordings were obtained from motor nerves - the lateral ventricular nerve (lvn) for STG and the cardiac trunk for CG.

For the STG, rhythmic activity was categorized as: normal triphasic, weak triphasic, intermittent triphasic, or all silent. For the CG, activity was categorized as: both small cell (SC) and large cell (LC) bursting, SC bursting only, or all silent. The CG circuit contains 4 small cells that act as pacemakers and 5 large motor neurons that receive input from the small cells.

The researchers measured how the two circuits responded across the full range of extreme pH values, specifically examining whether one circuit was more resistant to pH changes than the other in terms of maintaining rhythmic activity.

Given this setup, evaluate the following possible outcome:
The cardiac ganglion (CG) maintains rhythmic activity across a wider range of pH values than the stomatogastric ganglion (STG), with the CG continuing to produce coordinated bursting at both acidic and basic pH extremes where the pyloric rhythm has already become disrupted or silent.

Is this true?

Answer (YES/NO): NO